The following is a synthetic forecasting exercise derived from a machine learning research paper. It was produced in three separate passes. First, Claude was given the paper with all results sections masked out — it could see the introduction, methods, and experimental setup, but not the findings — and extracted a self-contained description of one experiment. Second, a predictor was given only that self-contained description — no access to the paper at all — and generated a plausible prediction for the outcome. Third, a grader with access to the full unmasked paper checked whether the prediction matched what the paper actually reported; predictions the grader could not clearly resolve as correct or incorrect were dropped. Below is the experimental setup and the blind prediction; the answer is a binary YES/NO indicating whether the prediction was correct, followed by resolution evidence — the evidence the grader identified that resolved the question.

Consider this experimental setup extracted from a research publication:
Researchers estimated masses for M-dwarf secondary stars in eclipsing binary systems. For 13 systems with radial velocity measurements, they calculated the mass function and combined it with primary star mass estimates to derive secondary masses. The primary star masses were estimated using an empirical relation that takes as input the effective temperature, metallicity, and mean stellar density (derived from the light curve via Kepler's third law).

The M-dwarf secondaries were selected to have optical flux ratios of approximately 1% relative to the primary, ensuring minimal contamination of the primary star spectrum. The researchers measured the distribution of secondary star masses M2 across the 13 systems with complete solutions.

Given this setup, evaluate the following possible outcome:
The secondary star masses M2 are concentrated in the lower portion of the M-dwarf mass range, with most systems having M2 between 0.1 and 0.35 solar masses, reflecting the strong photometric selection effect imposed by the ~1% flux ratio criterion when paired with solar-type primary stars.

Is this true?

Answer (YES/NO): NO